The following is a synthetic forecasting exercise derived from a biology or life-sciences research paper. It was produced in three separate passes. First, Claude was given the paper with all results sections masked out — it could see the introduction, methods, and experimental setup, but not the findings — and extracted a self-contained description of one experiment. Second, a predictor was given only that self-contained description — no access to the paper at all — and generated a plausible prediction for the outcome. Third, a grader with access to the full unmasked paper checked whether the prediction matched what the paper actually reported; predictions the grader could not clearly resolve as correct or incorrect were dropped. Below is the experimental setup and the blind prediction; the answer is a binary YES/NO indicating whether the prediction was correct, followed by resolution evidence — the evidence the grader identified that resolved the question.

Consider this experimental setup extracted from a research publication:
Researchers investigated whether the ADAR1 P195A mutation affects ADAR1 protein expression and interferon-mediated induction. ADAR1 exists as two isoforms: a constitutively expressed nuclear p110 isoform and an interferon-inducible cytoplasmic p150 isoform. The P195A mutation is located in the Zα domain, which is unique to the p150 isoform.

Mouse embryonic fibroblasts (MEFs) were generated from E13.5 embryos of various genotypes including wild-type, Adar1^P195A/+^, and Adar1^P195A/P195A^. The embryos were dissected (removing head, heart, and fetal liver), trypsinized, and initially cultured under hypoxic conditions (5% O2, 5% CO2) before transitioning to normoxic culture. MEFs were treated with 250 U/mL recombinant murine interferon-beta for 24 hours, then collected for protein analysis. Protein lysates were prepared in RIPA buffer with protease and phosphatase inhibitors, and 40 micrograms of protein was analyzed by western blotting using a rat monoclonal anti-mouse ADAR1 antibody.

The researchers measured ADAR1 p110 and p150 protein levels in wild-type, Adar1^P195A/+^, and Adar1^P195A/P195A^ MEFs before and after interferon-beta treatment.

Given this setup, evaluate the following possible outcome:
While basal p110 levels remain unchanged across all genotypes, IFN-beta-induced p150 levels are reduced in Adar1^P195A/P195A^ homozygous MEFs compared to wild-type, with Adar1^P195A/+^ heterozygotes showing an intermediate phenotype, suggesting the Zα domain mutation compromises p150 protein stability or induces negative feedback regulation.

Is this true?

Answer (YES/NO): NO